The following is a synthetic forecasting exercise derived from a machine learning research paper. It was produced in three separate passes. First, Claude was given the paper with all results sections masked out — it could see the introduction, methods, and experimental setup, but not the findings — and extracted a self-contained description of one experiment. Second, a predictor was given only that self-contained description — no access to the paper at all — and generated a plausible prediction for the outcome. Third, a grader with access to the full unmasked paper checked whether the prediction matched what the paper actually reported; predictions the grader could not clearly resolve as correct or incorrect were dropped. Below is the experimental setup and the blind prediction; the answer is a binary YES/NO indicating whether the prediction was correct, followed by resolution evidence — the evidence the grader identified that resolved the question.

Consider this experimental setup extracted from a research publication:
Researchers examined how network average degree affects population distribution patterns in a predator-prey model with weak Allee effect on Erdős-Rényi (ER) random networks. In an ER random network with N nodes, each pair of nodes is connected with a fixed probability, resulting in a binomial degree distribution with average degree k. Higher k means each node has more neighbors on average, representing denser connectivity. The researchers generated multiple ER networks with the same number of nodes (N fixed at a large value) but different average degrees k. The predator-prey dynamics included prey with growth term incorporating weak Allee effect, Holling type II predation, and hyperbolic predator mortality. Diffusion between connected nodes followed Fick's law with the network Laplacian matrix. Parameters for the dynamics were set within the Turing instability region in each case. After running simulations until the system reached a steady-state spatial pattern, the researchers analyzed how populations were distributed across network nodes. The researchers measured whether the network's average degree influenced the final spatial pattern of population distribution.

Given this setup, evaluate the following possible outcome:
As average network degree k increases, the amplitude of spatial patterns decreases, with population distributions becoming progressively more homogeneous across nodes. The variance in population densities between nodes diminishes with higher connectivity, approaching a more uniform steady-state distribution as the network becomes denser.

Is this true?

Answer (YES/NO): YES